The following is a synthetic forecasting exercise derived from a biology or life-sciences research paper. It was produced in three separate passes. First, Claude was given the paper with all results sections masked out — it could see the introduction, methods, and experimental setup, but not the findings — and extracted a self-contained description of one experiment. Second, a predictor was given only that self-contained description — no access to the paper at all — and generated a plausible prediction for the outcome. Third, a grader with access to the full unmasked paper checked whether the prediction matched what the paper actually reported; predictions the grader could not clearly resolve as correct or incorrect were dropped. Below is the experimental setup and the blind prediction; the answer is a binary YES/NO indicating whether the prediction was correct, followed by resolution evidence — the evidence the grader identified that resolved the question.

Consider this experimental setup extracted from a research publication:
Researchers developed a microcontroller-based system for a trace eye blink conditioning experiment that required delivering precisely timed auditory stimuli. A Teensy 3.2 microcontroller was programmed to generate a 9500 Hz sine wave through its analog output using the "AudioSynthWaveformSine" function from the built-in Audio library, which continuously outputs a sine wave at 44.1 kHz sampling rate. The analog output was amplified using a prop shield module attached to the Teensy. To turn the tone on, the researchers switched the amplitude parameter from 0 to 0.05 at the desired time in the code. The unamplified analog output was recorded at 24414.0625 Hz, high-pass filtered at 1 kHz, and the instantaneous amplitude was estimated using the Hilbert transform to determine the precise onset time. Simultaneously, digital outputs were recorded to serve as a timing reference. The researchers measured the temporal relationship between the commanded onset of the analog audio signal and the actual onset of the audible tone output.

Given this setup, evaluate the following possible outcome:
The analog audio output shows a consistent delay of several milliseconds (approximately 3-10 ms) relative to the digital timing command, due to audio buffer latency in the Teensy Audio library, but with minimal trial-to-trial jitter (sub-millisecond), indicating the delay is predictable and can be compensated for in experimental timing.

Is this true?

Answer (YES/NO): YES